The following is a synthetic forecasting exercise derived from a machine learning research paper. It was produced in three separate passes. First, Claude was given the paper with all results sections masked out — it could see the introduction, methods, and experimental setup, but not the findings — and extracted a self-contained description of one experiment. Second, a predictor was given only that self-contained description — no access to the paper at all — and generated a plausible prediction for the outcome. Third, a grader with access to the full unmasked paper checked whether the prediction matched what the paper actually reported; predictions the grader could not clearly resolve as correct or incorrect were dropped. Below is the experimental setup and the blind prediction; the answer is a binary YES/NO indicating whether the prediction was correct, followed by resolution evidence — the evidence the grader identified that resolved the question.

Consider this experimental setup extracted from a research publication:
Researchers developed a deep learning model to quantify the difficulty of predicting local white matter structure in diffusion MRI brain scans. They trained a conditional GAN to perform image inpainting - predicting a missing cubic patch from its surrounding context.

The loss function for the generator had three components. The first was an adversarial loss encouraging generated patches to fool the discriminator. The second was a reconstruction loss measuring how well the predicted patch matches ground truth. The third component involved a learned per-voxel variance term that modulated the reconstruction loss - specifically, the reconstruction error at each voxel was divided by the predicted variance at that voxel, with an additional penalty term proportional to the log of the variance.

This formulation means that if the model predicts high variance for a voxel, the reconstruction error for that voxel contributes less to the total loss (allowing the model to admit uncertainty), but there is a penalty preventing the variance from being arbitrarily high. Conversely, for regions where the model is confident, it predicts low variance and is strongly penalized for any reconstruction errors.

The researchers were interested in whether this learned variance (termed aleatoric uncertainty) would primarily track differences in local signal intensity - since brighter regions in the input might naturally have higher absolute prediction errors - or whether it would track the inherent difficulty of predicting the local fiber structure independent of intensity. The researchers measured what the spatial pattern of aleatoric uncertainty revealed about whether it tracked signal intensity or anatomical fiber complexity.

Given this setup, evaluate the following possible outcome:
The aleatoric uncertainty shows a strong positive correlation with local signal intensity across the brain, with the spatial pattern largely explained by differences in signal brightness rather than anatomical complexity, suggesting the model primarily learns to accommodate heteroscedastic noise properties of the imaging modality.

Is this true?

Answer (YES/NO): NO